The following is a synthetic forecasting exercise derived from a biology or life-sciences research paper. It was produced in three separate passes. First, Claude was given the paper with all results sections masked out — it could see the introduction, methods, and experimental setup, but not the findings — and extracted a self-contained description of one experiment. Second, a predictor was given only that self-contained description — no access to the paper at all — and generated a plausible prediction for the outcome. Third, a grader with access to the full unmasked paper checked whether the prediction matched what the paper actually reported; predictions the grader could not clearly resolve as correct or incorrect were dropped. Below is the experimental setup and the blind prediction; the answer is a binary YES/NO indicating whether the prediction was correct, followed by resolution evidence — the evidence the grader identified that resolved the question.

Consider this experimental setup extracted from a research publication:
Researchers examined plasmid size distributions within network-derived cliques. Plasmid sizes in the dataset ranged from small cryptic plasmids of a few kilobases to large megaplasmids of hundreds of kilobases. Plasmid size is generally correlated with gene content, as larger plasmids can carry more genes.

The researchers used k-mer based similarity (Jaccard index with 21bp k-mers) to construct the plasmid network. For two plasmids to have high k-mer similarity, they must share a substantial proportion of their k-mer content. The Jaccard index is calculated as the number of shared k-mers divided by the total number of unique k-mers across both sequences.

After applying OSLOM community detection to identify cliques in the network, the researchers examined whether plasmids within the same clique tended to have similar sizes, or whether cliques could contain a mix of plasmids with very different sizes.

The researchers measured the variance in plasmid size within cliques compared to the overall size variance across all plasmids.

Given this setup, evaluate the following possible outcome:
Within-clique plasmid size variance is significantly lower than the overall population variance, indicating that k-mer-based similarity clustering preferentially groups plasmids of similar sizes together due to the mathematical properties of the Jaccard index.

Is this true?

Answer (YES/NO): NO